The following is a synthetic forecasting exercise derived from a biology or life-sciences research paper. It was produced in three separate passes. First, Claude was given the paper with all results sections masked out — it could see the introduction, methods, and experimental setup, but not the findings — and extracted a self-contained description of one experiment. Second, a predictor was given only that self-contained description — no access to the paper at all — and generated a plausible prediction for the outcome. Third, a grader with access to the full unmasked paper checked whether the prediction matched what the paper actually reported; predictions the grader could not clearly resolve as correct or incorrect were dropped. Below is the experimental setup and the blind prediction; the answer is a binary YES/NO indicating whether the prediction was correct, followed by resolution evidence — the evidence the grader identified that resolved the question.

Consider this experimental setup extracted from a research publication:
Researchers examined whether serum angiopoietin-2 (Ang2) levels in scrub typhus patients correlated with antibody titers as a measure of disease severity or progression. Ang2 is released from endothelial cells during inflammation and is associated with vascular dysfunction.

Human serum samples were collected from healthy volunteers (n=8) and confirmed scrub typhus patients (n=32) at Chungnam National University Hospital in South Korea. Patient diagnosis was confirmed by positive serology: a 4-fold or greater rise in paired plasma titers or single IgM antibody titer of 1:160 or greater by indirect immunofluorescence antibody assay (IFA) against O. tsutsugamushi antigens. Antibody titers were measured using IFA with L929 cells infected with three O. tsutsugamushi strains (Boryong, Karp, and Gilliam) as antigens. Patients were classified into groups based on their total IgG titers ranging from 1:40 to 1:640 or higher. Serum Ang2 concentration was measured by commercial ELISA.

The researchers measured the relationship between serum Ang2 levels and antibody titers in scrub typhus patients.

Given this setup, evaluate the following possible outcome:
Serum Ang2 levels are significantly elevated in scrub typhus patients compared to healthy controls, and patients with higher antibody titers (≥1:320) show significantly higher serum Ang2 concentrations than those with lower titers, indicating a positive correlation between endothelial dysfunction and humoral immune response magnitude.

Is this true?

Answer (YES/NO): YES